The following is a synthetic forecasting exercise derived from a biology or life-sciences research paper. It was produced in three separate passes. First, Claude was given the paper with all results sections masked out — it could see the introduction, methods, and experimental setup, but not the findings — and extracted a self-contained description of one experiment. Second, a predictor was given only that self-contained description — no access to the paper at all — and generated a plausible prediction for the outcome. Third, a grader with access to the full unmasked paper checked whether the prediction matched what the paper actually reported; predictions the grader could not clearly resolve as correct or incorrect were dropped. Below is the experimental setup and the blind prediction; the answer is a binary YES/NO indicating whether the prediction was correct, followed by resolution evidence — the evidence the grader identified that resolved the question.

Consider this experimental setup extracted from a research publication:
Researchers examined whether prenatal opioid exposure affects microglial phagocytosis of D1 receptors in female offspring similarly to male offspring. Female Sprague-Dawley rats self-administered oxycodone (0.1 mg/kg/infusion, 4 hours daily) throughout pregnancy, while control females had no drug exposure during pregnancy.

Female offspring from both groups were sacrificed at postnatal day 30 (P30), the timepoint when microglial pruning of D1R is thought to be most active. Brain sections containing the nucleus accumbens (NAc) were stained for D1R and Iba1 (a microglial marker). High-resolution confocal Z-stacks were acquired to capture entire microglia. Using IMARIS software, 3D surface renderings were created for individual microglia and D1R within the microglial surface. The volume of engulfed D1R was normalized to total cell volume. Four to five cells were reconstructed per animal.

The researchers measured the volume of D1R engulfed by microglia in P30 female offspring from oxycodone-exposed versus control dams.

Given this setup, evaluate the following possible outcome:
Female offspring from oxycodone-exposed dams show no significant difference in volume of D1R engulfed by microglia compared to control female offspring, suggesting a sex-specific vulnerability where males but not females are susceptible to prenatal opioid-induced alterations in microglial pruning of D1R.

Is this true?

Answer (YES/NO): YES